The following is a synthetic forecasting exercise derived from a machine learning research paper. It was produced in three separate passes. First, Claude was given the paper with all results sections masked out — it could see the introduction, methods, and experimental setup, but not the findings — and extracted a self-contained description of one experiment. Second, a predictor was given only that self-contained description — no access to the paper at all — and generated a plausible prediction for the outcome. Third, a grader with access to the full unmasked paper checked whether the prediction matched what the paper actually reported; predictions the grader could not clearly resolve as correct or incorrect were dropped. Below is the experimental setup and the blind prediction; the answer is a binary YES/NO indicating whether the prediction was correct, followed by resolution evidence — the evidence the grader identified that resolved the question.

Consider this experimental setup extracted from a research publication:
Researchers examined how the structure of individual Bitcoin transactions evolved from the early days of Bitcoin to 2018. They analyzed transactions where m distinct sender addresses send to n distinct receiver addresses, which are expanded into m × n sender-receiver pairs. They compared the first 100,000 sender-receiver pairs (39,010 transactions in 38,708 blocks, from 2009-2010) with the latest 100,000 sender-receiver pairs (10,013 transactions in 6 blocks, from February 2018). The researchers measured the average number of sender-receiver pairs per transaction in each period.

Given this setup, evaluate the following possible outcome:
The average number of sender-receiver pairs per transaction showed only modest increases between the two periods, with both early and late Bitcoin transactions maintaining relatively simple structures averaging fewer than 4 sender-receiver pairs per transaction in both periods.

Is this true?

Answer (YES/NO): NO